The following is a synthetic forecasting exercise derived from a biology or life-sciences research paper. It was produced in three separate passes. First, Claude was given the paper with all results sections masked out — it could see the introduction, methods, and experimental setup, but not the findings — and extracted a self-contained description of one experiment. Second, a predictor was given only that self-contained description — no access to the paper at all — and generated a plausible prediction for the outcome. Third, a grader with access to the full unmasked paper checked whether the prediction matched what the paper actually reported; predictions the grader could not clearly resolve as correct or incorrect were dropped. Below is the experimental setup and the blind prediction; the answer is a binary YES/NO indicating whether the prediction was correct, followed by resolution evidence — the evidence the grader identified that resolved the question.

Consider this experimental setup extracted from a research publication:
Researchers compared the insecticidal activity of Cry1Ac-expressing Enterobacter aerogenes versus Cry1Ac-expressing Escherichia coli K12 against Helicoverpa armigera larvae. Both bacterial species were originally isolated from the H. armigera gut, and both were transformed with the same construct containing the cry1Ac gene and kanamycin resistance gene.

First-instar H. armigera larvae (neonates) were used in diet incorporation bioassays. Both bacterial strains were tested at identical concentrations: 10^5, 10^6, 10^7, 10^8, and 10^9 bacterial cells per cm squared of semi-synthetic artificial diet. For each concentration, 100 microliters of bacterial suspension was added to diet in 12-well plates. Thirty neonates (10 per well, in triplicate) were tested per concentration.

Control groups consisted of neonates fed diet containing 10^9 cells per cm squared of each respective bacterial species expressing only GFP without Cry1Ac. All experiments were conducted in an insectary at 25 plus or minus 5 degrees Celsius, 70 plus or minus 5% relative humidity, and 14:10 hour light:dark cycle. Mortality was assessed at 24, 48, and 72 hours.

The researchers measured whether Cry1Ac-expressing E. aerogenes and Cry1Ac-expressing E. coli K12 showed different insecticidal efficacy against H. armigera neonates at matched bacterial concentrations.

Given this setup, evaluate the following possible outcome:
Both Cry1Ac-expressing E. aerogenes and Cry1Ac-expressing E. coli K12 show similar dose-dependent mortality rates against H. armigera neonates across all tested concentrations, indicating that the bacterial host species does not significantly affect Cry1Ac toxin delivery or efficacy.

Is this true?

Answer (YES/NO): NO